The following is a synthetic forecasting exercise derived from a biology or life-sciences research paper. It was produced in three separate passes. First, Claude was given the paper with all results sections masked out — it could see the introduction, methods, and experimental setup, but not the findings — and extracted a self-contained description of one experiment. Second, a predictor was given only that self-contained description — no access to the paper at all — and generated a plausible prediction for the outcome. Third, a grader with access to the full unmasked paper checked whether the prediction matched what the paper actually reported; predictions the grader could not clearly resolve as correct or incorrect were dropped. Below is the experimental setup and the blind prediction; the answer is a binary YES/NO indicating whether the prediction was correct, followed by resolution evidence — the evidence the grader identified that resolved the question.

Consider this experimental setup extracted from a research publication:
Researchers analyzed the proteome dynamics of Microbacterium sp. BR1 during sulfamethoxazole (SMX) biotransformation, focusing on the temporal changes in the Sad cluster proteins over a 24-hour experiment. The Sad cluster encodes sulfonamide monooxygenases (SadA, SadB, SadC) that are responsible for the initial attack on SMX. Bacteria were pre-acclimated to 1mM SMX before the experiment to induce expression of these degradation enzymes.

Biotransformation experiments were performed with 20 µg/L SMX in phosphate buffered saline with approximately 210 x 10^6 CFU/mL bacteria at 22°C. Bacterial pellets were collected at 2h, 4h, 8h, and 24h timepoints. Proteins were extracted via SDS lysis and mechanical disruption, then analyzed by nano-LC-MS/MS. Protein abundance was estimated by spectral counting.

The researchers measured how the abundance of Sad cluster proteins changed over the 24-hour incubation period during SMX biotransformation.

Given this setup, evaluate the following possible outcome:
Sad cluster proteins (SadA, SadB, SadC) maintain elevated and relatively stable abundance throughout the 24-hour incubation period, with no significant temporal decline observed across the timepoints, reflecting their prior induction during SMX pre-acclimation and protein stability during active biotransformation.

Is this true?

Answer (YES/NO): NO